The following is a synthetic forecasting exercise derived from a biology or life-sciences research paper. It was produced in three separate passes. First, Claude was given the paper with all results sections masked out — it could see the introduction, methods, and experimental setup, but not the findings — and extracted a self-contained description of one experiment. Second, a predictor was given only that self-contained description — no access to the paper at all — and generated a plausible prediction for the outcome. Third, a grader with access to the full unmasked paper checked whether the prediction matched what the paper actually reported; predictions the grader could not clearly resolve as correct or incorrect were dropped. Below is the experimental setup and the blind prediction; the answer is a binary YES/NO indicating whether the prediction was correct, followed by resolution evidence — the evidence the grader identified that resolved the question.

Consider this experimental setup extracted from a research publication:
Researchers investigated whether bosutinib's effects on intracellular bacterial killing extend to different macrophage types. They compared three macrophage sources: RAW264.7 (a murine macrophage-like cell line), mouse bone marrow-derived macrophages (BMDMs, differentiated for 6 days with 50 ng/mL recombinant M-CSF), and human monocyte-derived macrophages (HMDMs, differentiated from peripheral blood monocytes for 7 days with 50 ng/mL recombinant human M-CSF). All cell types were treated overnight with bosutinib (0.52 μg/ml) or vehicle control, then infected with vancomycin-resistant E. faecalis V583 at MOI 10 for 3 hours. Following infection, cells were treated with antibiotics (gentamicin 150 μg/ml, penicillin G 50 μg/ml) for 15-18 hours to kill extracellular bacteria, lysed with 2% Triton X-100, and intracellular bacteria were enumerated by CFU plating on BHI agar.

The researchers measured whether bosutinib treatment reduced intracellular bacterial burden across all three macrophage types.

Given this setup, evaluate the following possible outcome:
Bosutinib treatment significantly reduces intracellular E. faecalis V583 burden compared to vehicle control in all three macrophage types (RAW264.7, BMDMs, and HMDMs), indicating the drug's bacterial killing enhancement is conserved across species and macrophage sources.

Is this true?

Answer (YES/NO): NO